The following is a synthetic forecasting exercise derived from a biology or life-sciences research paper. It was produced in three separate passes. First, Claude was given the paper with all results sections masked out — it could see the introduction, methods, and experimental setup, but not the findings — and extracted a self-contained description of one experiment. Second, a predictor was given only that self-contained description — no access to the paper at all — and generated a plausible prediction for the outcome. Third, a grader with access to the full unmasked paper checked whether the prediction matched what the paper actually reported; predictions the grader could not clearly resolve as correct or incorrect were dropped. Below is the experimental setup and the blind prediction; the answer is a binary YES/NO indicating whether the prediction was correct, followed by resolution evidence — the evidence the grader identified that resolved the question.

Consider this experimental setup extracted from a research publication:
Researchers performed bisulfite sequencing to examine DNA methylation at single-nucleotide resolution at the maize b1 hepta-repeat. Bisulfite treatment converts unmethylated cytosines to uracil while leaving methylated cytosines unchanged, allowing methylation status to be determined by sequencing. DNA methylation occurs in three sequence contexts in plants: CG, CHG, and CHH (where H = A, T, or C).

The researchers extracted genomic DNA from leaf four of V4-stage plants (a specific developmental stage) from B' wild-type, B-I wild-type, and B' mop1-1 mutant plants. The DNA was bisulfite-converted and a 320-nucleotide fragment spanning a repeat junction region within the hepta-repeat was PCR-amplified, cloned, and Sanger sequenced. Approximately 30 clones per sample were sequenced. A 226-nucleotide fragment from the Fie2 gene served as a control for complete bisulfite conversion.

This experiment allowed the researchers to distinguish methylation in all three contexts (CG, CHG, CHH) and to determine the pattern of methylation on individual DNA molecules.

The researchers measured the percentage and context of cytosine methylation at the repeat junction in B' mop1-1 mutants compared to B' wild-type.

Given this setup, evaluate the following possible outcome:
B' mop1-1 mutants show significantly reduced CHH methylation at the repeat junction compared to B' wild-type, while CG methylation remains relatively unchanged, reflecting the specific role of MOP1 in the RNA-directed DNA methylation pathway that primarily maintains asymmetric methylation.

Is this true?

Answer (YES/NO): NO